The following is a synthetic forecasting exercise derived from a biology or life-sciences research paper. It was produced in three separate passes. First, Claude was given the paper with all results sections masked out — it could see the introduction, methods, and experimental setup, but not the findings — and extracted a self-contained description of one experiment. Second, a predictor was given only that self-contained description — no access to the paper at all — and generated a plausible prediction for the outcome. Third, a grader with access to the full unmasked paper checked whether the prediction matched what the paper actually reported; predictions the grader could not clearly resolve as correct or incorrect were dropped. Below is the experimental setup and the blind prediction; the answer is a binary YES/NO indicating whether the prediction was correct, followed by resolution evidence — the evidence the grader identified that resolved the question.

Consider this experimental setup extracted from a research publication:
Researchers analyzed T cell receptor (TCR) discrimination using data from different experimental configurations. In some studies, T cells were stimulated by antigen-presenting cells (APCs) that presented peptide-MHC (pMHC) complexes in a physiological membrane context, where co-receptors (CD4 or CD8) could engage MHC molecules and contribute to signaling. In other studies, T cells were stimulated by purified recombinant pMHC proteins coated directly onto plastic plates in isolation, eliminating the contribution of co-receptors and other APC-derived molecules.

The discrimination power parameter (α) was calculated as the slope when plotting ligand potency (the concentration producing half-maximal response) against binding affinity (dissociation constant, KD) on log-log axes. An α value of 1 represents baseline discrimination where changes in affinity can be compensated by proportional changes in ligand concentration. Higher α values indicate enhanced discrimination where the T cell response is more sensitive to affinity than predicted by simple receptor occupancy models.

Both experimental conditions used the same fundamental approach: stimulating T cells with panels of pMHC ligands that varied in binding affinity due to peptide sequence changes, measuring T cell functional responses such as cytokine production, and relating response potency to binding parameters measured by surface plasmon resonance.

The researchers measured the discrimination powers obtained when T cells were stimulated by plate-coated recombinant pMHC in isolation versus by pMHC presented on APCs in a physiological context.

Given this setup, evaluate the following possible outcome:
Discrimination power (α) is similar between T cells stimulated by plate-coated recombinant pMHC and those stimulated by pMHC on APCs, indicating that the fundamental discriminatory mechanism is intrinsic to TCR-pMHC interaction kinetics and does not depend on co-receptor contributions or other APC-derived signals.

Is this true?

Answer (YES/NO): NO